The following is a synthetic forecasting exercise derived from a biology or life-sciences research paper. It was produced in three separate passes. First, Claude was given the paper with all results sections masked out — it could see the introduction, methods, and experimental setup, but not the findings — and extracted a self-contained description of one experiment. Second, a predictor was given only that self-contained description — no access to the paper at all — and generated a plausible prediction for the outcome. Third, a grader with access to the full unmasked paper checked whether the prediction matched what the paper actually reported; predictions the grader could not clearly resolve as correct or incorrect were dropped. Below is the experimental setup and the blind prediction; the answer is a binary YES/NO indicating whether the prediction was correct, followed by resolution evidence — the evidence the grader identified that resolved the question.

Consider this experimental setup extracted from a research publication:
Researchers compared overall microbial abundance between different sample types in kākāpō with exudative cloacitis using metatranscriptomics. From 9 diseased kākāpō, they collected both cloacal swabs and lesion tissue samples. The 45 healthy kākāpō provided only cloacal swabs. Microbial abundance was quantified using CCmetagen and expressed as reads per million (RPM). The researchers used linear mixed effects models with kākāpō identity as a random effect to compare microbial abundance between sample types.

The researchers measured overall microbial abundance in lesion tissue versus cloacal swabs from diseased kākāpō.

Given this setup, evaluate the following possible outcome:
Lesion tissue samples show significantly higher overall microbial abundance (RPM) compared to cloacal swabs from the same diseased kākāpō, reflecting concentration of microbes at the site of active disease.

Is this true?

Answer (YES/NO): YES